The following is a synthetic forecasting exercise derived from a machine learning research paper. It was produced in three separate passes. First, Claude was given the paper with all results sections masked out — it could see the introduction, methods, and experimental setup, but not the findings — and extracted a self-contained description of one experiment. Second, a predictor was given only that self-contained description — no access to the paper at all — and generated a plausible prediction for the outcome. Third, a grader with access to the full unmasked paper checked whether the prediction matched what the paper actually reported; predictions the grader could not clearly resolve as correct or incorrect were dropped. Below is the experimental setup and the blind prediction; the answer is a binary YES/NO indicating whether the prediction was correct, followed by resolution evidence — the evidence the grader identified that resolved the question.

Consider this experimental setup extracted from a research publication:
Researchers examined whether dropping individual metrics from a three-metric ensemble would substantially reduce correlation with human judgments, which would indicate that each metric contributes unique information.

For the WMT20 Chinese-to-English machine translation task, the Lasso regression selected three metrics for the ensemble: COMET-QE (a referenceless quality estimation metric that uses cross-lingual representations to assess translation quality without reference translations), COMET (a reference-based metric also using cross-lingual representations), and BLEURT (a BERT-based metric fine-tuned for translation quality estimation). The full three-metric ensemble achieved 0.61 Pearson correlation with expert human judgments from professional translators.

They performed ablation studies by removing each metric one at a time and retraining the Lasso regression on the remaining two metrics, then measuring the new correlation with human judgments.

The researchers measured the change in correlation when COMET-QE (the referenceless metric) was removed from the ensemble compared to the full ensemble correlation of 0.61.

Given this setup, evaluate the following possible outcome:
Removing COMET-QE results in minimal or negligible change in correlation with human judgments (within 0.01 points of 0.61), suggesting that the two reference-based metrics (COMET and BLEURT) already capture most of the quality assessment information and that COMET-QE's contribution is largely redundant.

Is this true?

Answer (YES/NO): NO